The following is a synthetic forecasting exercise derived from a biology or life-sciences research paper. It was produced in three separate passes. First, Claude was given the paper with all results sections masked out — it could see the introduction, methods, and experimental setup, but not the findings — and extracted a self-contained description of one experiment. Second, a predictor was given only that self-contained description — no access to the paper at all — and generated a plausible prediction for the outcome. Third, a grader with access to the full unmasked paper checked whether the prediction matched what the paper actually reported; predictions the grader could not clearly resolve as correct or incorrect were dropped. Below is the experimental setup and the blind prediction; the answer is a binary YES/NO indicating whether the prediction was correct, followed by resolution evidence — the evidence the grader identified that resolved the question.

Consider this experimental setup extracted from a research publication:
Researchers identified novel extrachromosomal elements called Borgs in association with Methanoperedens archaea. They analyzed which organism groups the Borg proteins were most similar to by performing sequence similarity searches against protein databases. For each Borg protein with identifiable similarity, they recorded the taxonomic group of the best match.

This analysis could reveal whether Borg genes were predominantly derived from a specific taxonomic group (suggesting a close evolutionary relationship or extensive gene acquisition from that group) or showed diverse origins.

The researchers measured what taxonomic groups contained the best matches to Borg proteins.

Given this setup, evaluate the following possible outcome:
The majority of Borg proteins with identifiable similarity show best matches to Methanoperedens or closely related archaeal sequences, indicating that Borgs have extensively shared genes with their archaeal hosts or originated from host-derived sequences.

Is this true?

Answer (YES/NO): YES